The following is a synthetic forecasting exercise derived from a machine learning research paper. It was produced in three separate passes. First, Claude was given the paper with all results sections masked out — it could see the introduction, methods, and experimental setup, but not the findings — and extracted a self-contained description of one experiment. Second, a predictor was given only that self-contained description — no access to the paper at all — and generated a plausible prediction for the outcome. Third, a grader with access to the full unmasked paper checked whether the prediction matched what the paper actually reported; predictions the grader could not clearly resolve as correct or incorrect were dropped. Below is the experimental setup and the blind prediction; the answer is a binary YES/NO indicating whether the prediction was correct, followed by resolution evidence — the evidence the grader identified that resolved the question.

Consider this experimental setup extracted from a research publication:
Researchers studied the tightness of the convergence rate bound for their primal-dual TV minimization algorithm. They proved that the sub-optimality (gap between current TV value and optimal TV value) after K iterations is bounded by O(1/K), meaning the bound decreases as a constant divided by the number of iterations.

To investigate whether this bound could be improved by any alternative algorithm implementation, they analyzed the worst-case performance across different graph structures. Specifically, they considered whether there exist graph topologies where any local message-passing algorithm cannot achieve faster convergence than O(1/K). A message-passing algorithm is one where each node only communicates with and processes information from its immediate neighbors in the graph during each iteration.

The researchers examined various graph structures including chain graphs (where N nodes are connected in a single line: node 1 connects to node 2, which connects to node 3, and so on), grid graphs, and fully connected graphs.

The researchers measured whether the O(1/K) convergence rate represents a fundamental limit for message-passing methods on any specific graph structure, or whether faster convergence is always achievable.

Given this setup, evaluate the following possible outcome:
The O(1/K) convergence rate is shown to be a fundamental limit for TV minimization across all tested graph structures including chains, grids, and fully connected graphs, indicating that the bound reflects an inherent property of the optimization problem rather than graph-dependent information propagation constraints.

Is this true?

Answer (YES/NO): NO